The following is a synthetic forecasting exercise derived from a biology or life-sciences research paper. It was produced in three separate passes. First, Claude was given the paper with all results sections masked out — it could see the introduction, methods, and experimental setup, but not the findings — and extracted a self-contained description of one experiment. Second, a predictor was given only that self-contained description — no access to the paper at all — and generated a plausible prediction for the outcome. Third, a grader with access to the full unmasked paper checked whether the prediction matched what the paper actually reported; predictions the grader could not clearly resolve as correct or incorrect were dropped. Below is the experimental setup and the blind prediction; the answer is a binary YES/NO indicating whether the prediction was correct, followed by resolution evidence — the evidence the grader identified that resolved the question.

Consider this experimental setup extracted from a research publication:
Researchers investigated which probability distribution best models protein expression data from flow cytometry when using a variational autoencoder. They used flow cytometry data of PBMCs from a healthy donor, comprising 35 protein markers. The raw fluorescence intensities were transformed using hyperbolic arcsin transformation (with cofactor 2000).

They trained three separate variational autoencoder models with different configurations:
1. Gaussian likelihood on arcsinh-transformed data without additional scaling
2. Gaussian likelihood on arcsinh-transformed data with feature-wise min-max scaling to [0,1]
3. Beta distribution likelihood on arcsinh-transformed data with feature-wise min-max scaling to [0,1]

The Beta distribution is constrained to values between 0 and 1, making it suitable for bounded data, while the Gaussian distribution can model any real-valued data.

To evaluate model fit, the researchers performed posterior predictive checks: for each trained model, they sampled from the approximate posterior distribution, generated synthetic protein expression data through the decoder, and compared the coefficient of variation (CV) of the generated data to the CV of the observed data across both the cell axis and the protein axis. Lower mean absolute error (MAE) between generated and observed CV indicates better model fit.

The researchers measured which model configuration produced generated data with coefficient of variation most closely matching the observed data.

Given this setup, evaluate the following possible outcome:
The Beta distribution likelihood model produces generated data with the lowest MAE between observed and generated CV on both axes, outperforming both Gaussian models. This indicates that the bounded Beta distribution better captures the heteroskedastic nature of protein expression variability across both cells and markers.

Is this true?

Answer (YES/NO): NO